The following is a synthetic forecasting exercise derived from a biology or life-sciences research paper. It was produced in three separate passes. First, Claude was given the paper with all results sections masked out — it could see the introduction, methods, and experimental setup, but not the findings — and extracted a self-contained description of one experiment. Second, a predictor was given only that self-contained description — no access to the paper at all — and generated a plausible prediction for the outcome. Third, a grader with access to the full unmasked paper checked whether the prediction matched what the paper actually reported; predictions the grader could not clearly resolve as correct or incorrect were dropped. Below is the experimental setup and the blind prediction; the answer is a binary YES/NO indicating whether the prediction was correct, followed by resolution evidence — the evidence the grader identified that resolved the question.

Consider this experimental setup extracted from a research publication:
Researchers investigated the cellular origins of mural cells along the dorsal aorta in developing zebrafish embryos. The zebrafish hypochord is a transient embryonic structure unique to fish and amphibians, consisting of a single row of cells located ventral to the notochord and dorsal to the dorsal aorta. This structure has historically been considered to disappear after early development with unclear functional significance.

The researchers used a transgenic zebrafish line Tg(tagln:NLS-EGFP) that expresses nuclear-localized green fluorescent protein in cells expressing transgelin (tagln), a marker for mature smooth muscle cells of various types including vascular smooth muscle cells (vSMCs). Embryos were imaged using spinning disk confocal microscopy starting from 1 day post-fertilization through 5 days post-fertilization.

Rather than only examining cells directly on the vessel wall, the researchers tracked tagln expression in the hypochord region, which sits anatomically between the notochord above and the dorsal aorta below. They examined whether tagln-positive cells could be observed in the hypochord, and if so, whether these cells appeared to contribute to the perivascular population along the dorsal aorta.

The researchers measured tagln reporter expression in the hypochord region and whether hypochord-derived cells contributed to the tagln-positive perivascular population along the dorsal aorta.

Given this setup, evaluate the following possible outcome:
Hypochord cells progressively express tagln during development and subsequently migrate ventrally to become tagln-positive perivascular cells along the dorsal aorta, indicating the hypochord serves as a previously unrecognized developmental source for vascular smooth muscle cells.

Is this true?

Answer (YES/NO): NO